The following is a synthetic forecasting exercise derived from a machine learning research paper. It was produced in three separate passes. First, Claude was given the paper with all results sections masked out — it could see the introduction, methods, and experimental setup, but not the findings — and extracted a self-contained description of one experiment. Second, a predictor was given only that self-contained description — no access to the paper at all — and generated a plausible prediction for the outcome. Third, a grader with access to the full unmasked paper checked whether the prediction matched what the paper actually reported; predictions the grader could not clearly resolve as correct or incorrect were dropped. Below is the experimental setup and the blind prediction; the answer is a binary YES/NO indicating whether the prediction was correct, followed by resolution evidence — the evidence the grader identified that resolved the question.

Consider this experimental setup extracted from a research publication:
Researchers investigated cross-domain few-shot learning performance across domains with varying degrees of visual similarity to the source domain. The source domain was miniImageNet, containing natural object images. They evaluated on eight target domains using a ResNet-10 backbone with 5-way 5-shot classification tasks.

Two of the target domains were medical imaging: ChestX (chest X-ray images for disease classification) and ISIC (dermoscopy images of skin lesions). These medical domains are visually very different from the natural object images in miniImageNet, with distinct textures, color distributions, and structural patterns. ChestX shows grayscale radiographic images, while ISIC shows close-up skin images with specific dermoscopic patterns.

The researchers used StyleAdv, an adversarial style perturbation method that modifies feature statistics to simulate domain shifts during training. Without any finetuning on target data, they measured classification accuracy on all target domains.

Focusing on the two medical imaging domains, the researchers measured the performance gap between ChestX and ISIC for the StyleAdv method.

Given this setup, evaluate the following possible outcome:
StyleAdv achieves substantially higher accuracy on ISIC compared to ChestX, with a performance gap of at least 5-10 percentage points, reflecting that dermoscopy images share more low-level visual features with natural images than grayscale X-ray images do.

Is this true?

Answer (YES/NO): YES